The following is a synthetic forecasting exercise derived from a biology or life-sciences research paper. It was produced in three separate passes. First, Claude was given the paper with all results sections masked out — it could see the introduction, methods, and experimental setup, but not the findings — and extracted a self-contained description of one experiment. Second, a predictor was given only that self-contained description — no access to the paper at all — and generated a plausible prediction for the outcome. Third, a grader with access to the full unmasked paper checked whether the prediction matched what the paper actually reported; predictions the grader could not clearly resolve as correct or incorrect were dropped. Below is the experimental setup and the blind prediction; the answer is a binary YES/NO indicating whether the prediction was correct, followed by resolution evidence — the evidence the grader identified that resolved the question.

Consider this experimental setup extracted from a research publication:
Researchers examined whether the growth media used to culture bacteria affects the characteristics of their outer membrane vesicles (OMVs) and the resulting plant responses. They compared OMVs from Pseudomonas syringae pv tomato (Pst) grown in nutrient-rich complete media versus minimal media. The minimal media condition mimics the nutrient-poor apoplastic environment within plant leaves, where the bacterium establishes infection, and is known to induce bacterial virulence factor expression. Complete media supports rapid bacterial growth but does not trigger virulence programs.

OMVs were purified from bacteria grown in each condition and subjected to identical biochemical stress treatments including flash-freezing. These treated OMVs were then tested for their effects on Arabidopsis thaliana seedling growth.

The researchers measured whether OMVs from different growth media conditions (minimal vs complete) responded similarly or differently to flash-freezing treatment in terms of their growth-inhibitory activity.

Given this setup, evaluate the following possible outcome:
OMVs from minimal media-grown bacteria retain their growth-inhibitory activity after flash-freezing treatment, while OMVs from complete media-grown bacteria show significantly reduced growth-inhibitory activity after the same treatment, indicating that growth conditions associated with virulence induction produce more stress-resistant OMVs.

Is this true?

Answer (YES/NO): NO